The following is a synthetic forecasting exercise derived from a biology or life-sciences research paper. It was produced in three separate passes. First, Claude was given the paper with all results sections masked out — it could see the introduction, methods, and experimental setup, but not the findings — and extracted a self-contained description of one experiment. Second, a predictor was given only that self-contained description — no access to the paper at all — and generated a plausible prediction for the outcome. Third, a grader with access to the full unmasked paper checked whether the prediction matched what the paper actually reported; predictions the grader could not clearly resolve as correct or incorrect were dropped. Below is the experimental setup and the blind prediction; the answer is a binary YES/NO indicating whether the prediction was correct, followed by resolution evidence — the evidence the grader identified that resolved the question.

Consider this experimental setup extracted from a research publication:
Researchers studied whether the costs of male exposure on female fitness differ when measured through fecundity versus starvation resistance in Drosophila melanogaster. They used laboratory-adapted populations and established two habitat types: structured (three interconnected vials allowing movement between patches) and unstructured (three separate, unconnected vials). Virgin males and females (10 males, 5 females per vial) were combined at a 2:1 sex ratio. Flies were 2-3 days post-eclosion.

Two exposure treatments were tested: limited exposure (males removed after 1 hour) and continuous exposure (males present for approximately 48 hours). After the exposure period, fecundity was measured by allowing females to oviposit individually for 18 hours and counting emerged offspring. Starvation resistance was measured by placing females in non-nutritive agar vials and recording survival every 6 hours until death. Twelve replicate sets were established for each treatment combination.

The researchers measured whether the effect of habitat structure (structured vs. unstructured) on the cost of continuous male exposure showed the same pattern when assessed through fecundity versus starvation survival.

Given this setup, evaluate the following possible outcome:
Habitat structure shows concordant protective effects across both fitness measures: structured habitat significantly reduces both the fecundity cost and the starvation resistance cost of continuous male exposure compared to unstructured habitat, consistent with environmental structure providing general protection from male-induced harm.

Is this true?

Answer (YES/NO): NO